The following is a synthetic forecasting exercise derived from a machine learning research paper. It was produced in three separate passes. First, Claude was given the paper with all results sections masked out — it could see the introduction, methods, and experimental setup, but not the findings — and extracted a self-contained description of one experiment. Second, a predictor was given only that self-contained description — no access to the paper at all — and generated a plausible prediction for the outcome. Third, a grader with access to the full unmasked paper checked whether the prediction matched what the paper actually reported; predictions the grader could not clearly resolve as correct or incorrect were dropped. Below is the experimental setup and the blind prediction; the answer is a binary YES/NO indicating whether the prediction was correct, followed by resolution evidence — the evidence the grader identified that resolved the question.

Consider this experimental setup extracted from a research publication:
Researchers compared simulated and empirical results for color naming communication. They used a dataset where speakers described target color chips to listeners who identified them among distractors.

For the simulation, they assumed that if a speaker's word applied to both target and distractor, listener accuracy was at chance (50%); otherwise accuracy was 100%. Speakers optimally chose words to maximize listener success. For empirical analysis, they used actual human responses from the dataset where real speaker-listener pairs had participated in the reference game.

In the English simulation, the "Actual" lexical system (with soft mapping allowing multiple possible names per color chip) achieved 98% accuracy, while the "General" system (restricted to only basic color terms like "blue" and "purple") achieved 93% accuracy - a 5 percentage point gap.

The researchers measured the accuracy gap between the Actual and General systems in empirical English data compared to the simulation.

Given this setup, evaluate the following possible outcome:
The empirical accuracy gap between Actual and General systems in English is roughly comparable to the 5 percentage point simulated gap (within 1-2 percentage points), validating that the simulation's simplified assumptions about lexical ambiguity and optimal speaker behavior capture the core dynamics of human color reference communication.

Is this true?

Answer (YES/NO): NO